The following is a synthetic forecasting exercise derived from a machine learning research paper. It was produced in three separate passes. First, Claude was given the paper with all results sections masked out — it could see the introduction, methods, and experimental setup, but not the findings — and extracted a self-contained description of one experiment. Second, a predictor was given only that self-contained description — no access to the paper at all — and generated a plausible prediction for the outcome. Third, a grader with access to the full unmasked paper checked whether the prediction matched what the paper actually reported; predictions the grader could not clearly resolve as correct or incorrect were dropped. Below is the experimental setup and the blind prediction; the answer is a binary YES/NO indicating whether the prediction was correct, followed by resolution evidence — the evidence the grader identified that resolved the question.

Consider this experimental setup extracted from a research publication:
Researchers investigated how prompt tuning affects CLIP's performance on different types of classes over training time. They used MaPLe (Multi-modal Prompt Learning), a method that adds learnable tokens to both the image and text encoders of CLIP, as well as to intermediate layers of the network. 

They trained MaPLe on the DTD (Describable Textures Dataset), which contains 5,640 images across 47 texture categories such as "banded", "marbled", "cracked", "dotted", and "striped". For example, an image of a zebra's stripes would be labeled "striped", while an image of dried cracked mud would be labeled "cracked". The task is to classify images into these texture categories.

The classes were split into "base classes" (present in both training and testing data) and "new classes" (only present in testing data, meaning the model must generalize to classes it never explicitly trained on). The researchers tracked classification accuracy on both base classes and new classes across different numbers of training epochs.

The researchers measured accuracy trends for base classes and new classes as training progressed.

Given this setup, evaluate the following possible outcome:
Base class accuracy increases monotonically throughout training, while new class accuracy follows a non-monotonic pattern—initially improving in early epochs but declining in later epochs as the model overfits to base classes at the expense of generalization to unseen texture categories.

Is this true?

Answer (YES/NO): YES